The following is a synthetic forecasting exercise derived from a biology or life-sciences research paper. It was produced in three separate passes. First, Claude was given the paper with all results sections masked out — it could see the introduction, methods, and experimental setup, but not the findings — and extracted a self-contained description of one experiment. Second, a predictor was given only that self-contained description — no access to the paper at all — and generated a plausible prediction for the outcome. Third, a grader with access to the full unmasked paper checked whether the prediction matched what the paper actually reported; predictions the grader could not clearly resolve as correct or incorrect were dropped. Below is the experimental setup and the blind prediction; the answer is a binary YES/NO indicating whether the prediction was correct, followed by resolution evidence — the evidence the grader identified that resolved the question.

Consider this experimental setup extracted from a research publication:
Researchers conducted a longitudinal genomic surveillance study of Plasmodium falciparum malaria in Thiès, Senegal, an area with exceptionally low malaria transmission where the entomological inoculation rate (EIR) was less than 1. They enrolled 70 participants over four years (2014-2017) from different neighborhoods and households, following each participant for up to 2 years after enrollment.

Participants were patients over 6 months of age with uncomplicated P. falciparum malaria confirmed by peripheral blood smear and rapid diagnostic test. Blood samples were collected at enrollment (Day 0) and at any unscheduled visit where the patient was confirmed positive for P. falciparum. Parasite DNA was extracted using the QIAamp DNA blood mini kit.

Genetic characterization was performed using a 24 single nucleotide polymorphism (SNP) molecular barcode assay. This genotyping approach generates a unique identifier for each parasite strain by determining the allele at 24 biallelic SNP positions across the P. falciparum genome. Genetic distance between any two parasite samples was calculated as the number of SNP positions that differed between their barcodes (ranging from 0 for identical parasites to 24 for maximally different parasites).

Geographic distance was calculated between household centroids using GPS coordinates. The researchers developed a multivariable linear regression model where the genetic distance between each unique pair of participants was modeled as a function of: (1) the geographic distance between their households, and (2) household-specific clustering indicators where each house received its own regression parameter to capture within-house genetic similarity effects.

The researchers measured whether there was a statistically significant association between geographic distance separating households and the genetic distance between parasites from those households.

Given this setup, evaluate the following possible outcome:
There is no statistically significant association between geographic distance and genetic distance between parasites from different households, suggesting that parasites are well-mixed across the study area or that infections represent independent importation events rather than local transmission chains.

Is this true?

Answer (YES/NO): NO